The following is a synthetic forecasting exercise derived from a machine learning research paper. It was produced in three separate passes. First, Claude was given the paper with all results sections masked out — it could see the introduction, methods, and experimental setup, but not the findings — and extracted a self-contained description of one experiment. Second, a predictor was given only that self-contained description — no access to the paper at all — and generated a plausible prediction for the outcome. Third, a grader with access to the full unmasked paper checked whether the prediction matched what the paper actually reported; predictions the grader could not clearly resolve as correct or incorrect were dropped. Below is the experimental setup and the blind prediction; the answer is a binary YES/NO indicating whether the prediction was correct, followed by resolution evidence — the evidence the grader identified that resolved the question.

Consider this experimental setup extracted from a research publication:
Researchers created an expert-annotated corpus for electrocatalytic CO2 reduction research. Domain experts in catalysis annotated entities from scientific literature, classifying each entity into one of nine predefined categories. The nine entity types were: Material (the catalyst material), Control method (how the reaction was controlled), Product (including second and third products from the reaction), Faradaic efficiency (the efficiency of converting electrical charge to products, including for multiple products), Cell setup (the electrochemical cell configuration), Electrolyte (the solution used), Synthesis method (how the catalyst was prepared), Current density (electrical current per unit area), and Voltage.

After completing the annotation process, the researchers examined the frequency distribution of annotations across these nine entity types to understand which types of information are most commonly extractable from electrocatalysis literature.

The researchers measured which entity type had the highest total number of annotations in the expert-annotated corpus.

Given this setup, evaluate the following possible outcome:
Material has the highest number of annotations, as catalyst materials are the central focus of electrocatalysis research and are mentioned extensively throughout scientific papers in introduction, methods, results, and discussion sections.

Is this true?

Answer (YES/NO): NO